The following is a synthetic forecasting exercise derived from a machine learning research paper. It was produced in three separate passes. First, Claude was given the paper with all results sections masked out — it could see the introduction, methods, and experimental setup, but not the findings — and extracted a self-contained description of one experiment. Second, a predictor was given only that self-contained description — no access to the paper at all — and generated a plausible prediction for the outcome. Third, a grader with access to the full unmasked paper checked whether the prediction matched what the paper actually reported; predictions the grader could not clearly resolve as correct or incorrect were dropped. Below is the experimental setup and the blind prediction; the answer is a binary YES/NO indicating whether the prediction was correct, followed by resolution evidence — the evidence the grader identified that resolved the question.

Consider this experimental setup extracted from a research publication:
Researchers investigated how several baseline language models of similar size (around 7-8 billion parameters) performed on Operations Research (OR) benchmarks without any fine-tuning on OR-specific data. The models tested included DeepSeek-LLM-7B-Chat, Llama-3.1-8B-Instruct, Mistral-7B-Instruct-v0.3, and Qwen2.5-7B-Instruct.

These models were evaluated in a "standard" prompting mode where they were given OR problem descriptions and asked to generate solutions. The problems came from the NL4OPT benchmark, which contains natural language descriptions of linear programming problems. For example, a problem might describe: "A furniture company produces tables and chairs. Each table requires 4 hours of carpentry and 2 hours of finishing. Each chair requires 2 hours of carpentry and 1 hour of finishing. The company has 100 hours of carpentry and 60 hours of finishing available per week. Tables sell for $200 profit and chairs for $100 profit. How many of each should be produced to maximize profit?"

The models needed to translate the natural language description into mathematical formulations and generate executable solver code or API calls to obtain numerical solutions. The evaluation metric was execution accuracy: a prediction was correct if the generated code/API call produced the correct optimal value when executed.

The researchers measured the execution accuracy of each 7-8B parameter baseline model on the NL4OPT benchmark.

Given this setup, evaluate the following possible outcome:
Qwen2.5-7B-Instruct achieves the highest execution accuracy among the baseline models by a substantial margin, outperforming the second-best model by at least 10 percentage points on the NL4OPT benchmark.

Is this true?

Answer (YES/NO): YES